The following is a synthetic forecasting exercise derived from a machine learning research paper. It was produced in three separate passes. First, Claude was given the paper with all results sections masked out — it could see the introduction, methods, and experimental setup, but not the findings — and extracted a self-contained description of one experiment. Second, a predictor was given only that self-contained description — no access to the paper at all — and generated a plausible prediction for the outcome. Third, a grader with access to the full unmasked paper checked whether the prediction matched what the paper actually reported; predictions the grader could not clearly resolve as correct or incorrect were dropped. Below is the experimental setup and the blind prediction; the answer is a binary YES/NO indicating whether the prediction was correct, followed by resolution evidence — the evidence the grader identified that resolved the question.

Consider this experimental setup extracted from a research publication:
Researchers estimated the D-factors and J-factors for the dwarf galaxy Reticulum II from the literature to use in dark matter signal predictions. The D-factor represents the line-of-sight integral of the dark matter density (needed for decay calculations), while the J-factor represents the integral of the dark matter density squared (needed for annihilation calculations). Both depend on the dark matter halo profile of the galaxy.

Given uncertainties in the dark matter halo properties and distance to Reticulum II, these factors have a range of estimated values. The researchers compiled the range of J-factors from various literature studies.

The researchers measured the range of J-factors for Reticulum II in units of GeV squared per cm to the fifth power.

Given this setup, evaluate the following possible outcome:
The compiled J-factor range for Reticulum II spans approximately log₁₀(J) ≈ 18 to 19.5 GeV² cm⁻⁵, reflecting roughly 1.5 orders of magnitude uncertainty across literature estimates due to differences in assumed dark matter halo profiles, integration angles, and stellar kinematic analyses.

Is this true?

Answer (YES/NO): NO